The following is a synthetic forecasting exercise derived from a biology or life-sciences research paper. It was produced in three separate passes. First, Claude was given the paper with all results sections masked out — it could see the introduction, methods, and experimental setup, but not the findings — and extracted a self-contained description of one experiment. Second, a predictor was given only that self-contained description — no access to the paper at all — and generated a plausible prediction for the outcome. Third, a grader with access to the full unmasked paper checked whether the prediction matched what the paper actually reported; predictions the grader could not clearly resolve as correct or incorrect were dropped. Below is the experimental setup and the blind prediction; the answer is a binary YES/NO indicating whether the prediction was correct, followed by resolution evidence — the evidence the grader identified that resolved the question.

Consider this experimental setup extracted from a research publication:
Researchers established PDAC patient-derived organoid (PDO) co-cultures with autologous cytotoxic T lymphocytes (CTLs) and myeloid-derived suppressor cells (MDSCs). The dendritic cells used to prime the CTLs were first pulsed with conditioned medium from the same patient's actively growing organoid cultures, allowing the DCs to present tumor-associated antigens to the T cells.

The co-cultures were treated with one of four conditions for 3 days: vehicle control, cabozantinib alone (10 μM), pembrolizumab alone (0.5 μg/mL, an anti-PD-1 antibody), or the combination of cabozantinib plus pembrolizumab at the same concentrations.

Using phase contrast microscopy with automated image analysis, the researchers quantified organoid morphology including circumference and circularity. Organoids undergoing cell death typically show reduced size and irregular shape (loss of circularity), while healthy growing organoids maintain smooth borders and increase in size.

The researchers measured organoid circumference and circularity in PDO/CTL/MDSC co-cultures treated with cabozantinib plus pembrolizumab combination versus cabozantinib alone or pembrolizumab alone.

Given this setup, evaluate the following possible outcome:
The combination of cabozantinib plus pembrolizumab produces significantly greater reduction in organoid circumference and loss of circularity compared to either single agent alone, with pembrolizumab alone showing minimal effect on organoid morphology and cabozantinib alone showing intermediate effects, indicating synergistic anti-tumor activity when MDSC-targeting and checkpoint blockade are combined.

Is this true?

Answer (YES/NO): NO